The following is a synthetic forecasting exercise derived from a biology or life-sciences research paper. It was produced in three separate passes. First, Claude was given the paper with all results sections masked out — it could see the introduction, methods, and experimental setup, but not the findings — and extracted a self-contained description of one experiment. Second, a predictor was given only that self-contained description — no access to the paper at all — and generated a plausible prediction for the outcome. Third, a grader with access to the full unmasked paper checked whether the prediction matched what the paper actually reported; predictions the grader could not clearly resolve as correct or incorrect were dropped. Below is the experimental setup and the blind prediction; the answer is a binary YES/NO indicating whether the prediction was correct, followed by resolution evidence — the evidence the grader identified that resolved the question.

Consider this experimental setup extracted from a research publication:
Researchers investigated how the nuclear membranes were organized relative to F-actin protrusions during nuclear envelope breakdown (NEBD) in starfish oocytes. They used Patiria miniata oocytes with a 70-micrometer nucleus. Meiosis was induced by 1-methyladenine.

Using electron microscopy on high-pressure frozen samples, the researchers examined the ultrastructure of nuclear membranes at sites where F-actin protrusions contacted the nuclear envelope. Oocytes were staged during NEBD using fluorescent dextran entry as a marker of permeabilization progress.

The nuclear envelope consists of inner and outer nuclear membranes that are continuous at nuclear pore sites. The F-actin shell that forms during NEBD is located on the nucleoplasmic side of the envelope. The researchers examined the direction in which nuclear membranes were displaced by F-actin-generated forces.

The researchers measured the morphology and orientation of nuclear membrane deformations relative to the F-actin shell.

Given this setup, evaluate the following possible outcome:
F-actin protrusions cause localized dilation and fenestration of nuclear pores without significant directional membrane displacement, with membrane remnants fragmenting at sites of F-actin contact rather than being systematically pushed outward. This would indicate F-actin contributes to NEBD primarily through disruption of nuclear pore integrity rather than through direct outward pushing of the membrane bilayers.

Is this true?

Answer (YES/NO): NO